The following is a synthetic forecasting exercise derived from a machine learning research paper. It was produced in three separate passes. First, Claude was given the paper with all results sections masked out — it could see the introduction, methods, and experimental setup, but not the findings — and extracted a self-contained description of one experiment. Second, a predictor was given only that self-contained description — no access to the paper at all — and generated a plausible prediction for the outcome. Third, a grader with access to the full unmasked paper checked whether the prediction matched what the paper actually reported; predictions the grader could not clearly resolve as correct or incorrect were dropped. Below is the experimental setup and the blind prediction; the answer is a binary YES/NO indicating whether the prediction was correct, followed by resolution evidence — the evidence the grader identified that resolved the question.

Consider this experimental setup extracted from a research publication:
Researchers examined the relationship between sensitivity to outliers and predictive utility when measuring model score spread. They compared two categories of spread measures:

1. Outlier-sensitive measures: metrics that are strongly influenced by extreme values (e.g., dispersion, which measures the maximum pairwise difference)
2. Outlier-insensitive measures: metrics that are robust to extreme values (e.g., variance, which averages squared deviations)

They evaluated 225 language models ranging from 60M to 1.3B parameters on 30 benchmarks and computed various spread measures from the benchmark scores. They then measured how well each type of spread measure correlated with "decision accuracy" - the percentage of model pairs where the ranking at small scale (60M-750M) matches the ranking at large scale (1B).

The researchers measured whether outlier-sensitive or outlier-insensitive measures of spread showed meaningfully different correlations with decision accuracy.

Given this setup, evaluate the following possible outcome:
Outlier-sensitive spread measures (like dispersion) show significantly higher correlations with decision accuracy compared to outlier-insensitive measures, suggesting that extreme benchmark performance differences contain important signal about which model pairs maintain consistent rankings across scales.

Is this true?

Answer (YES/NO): NO